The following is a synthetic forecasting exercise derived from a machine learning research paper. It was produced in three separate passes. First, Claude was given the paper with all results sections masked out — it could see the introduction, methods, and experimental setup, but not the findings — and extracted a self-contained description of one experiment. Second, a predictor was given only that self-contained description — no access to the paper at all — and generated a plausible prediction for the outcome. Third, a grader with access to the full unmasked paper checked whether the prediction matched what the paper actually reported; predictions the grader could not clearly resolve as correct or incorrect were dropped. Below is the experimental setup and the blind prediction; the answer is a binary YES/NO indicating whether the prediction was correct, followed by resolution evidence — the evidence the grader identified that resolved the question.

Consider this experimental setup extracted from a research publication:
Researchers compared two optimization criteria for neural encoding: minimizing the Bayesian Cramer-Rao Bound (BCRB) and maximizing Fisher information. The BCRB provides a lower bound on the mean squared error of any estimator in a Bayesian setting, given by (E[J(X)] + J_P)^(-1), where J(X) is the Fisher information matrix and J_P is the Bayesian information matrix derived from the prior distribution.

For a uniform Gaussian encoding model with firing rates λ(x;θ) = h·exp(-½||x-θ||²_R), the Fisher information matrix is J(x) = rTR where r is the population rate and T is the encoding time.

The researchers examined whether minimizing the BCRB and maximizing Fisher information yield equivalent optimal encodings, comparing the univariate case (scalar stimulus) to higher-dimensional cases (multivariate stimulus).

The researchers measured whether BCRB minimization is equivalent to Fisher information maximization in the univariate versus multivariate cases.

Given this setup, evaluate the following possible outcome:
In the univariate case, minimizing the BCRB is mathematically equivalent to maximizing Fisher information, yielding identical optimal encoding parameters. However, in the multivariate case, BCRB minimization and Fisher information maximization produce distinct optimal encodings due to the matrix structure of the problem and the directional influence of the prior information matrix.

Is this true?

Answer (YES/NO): YES